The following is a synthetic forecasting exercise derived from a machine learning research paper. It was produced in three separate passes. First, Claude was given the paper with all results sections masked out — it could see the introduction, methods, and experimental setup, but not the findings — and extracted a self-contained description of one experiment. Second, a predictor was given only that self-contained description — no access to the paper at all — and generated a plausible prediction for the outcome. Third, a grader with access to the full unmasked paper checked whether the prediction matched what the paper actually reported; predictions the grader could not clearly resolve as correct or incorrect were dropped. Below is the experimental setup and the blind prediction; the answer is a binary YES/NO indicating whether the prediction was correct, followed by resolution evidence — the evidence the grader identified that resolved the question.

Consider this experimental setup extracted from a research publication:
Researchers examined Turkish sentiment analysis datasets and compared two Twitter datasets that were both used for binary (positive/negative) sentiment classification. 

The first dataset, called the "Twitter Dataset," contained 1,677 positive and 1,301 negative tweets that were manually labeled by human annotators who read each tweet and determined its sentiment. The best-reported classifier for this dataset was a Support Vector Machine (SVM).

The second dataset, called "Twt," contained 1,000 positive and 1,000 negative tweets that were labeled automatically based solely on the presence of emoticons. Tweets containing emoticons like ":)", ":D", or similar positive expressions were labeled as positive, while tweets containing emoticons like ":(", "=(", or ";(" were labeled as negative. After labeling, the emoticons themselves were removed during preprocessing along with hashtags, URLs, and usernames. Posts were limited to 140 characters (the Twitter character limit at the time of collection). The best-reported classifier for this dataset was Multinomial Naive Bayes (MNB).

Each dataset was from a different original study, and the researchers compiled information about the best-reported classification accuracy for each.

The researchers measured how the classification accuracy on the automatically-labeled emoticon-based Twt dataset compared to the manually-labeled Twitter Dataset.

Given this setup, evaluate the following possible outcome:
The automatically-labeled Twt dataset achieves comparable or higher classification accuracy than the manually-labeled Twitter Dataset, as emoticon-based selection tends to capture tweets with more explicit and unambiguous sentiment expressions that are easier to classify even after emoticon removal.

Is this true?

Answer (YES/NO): NO